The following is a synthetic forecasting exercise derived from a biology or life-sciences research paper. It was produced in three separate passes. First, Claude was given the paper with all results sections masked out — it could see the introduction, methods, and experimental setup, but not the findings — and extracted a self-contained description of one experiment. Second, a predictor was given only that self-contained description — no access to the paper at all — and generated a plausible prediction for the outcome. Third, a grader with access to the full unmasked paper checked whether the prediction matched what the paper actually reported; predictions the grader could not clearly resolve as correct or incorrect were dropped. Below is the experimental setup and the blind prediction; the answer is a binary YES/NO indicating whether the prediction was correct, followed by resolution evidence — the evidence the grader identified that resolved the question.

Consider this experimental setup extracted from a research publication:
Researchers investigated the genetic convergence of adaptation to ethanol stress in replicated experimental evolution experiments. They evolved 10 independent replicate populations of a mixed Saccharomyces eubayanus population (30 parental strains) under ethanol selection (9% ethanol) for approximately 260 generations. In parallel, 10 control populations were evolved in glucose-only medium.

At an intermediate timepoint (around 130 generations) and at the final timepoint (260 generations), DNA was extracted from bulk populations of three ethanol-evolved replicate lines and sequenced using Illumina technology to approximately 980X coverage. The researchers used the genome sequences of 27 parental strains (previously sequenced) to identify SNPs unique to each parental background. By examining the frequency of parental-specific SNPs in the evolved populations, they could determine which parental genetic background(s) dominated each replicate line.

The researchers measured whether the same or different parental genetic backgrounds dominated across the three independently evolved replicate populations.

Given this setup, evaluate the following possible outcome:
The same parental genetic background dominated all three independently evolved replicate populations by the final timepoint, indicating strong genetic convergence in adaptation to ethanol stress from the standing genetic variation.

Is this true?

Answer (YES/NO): YES